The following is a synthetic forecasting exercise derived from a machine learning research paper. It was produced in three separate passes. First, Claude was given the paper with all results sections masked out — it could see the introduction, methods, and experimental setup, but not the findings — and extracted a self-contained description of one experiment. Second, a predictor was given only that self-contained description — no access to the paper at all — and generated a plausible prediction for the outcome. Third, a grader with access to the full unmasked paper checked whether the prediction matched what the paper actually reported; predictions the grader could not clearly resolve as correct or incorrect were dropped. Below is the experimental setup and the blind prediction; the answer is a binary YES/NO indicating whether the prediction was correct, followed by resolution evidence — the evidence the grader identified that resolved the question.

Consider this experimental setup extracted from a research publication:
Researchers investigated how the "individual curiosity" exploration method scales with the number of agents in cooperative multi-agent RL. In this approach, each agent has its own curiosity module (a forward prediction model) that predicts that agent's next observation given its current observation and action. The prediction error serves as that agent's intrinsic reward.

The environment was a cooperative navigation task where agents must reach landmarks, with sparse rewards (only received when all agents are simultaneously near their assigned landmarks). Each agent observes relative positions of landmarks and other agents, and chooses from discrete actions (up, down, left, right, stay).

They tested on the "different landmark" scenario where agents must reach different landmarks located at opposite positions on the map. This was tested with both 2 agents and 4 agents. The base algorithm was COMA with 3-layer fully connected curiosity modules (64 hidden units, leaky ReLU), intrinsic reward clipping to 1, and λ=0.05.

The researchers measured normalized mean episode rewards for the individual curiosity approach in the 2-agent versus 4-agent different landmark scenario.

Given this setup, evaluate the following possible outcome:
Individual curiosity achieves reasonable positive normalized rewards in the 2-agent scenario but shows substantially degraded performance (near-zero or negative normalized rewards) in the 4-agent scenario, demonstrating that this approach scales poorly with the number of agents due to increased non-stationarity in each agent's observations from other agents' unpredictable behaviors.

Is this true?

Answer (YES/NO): NO